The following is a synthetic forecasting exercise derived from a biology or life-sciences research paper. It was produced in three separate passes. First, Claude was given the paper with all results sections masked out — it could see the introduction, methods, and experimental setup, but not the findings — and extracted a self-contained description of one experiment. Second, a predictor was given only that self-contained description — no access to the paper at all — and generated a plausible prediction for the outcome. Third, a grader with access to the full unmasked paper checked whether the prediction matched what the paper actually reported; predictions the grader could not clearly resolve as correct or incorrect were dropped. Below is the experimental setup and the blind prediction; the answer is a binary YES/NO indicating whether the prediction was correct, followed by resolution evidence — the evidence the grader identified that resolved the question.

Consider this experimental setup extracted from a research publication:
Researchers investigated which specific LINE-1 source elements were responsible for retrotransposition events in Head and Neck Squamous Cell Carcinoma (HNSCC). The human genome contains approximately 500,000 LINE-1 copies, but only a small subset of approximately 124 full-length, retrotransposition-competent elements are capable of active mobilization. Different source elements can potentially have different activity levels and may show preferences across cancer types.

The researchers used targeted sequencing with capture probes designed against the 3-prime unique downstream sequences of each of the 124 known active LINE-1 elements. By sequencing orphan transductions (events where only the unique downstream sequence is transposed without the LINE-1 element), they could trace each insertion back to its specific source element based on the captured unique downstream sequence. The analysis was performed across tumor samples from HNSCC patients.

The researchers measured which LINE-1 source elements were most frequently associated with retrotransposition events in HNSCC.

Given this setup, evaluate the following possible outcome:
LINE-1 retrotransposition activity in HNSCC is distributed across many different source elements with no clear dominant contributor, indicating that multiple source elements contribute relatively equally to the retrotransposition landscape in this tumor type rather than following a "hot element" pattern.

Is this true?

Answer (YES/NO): NO